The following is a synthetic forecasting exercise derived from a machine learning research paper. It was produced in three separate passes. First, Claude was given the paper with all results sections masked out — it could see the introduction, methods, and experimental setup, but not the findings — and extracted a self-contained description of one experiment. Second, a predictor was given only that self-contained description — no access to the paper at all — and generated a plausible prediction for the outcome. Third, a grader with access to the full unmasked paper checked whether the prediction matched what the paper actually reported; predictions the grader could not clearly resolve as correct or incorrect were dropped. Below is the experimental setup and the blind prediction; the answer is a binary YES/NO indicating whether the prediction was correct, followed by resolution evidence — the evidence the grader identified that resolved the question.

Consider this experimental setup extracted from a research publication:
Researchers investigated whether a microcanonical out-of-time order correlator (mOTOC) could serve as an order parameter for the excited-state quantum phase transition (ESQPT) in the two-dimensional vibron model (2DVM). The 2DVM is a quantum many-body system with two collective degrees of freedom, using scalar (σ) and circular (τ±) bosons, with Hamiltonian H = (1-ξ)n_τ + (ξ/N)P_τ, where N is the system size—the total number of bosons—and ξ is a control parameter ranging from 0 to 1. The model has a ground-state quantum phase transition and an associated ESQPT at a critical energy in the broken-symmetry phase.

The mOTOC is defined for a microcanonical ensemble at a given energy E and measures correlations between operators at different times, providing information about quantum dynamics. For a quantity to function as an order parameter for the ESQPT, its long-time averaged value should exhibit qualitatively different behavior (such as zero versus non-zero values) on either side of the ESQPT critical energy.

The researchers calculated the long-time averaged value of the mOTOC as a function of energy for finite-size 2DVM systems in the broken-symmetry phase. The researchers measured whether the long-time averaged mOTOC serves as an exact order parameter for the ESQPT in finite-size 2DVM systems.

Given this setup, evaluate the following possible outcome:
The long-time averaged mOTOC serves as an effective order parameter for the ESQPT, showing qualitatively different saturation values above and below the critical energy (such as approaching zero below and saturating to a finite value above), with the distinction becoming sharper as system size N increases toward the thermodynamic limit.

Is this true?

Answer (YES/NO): NO